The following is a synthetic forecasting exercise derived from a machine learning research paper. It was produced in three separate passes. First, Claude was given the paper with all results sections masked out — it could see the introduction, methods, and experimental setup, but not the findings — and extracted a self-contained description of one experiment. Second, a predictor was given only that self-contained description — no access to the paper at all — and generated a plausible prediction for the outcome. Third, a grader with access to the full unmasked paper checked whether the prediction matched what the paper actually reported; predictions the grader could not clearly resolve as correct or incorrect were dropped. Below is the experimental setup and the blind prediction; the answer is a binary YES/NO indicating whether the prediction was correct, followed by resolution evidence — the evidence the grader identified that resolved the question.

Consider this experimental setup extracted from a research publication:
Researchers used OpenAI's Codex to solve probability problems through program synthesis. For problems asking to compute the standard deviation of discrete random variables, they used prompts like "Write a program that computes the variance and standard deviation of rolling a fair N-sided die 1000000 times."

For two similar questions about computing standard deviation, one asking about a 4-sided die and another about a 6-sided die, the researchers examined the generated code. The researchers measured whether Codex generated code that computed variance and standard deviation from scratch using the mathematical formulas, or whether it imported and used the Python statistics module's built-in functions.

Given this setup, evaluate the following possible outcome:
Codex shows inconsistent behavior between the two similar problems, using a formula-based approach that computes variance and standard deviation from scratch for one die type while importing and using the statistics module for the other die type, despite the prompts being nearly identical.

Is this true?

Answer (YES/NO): YES